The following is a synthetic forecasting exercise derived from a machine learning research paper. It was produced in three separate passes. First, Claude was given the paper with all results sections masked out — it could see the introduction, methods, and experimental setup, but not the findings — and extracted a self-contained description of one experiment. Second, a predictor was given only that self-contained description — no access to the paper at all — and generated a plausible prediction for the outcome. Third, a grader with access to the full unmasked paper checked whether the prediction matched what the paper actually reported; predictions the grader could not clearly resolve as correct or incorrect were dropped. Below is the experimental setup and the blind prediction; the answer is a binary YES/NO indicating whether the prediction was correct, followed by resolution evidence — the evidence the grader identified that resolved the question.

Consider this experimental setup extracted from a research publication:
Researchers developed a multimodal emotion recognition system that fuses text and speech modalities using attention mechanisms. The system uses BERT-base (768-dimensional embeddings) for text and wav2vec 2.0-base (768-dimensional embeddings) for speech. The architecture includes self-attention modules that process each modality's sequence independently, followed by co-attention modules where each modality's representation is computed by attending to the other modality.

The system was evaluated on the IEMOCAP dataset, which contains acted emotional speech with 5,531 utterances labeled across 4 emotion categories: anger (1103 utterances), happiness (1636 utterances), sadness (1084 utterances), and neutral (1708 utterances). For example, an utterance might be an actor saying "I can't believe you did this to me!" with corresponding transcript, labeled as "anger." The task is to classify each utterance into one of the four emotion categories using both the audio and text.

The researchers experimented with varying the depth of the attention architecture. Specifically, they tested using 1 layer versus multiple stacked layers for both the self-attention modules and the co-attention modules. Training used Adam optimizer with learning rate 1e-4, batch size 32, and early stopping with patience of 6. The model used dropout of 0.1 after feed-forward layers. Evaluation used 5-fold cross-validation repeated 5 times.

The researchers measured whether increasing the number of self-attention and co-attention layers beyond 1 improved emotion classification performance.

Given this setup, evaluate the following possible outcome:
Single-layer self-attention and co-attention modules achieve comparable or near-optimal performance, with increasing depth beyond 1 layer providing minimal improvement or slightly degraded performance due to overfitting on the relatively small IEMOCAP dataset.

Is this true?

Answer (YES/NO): YES